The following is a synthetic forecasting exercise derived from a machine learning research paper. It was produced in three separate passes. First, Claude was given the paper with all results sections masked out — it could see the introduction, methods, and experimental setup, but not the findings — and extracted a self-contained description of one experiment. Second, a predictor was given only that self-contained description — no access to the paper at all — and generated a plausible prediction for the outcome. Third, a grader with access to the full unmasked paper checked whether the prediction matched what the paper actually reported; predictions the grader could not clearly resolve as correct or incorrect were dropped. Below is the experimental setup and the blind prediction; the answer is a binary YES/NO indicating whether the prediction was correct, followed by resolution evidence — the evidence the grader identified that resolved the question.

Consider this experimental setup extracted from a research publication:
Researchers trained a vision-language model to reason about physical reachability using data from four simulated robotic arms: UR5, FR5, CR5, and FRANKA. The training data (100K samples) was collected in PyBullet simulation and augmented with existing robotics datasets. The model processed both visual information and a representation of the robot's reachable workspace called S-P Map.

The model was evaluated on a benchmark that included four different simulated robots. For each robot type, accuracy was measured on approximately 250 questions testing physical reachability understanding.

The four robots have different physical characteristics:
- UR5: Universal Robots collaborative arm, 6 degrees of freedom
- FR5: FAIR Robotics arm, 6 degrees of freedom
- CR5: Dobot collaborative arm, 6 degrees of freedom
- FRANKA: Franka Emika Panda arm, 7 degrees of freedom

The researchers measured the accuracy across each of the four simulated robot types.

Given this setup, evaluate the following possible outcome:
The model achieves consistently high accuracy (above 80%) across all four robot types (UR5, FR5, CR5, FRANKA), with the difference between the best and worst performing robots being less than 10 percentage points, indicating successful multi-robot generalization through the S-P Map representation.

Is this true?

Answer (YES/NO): NO